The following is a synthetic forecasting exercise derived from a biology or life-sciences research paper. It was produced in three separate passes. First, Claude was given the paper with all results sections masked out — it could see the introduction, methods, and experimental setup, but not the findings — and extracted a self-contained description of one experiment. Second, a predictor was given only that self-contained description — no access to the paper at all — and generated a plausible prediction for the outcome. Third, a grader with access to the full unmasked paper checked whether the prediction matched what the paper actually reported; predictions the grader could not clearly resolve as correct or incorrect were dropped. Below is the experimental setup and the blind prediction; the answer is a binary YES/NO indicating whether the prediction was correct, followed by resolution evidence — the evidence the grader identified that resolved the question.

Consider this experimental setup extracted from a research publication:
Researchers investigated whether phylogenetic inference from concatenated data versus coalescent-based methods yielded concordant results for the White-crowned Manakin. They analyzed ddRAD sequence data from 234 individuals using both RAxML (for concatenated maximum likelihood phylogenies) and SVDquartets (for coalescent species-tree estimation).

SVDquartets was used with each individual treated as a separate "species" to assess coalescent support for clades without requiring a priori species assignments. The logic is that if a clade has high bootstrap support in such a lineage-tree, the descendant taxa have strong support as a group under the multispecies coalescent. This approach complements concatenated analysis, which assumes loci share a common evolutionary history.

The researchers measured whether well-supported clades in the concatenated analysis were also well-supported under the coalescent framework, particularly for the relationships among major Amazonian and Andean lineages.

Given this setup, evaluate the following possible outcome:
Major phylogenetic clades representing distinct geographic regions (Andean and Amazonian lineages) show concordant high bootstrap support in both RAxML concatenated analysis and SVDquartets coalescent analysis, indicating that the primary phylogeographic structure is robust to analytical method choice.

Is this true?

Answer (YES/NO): YES